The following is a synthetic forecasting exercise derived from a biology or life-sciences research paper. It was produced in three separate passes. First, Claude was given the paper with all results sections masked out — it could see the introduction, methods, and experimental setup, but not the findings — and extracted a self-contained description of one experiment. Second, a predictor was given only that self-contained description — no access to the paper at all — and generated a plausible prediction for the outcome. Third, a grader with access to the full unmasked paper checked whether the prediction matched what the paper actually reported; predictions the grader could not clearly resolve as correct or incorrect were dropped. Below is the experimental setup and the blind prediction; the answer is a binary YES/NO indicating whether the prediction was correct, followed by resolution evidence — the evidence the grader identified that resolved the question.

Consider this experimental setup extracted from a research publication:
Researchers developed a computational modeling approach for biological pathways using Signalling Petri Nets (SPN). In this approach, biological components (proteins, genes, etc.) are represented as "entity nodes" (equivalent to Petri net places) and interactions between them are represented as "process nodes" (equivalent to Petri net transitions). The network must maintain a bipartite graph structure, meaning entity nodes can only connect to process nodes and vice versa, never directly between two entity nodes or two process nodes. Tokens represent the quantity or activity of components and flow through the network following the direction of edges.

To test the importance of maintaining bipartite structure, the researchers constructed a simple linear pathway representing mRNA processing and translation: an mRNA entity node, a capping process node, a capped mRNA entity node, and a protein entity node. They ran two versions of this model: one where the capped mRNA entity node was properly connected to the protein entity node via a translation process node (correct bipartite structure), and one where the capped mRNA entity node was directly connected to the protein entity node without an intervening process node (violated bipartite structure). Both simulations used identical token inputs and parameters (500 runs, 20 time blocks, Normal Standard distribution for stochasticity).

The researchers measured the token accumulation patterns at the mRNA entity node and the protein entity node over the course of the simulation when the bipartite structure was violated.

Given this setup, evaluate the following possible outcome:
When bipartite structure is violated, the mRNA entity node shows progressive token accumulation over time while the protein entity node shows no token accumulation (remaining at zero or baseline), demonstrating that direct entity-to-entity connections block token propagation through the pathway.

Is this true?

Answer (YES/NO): YES